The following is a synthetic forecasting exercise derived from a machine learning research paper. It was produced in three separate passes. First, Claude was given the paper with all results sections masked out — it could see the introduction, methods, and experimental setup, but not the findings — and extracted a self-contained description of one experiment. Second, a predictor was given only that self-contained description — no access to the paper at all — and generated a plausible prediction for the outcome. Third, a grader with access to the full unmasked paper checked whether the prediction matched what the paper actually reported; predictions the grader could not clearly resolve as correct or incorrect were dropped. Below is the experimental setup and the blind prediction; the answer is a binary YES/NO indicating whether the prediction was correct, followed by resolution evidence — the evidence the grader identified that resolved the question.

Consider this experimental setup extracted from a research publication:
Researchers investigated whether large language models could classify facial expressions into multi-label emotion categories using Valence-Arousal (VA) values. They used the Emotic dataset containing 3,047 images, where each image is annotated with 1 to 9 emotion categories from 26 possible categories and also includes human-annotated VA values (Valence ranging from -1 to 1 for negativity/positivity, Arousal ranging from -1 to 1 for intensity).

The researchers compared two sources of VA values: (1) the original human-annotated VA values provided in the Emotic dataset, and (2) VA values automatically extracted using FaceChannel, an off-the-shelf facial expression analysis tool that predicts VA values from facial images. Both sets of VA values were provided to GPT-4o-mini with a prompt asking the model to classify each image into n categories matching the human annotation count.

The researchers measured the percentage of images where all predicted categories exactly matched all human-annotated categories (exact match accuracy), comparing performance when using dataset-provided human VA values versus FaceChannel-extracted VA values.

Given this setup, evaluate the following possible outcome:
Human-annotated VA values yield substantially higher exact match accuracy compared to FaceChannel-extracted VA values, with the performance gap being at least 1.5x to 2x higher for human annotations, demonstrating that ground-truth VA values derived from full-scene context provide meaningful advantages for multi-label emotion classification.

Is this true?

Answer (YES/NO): YES